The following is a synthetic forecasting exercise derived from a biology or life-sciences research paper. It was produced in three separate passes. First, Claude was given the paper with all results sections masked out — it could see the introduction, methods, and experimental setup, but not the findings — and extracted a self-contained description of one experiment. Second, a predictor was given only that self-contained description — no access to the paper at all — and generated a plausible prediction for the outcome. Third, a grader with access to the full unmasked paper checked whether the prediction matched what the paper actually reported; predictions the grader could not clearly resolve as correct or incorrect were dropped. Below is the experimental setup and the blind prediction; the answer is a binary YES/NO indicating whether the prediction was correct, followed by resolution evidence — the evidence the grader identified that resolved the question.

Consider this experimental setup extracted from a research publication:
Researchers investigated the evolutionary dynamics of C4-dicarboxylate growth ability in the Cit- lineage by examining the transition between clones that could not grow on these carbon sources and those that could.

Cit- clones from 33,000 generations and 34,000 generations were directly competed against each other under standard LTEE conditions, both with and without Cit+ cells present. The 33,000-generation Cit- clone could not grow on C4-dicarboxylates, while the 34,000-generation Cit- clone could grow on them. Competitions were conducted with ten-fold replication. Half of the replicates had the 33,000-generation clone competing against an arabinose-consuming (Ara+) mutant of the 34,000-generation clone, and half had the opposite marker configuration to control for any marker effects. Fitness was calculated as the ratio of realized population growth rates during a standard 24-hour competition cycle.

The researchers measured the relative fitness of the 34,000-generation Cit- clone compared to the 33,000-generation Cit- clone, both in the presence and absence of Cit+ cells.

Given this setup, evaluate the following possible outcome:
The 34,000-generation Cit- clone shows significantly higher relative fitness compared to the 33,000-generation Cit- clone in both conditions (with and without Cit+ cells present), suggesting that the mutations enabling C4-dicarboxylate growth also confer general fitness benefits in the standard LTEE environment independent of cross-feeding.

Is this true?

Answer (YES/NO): NO